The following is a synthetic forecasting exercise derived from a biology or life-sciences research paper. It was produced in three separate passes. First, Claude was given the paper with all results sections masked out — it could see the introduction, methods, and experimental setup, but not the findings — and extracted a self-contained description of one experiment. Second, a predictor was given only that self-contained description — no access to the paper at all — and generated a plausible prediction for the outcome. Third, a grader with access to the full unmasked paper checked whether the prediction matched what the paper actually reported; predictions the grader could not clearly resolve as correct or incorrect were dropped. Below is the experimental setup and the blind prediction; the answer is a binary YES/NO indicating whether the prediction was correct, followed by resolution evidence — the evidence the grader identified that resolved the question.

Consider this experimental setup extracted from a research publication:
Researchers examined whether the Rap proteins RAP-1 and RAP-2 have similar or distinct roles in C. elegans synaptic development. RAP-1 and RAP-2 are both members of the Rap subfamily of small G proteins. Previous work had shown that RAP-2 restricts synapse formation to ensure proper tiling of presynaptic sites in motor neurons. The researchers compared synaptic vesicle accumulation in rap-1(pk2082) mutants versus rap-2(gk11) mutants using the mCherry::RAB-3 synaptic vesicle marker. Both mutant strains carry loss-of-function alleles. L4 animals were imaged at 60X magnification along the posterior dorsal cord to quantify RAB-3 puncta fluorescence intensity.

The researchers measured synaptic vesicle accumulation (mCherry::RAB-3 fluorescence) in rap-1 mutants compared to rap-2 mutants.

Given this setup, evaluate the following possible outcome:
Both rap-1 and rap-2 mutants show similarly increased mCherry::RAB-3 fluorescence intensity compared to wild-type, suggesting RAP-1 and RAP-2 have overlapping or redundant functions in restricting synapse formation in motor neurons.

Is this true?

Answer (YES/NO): NO